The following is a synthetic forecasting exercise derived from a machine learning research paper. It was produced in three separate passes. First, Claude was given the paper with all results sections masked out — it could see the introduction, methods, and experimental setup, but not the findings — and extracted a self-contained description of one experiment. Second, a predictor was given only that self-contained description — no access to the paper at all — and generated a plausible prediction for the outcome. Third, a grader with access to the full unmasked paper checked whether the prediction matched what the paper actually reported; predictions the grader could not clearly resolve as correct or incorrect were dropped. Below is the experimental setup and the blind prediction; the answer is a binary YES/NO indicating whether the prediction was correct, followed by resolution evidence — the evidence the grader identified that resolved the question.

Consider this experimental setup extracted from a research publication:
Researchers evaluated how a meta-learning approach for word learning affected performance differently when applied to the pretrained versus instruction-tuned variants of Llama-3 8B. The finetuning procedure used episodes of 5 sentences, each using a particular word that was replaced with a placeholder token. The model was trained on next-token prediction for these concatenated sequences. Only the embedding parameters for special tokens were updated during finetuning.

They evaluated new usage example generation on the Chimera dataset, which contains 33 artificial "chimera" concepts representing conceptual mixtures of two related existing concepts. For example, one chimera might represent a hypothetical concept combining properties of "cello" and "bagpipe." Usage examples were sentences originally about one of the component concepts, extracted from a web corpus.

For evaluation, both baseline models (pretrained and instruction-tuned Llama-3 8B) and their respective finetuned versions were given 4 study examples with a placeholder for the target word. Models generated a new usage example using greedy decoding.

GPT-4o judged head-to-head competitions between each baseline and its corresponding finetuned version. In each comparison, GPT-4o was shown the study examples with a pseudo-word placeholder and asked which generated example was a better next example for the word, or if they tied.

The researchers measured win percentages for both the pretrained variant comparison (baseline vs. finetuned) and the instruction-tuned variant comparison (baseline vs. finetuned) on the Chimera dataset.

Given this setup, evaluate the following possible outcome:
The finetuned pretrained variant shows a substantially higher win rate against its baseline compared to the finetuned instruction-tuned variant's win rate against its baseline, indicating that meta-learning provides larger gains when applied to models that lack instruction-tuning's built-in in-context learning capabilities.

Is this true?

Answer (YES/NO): YES